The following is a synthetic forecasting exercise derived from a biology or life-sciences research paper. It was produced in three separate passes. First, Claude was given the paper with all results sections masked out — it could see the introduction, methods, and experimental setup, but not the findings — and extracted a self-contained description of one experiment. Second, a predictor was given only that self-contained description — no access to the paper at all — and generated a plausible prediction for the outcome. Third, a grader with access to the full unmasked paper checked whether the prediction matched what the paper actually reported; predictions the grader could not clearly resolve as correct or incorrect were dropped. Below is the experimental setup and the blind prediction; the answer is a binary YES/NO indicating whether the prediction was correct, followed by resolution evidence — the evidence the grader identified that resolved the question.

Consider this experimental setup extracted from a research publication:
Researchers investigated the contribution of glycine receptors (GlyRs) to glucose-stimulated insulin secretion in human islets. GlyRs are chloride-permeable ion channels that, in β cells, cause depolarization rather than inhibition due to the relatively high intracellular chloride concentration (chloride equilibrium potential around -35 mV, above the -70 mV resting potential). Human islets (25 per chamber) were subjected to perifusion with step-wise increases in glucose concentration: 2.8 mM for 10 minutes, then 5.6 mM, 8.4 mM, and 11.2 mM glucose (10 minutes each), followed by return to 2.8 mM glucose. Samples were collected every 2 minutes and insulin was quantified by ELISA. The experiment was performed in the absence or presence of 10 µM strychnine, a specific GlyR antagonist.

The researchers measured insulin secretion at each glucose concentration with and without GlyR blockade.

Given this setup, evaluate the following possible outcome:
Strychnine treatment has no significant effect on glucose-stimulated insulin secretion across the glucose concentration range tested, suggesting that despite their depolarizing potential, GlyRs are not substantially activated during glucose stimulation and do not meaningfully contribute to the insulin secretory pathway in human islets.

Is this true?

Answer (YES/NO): NO